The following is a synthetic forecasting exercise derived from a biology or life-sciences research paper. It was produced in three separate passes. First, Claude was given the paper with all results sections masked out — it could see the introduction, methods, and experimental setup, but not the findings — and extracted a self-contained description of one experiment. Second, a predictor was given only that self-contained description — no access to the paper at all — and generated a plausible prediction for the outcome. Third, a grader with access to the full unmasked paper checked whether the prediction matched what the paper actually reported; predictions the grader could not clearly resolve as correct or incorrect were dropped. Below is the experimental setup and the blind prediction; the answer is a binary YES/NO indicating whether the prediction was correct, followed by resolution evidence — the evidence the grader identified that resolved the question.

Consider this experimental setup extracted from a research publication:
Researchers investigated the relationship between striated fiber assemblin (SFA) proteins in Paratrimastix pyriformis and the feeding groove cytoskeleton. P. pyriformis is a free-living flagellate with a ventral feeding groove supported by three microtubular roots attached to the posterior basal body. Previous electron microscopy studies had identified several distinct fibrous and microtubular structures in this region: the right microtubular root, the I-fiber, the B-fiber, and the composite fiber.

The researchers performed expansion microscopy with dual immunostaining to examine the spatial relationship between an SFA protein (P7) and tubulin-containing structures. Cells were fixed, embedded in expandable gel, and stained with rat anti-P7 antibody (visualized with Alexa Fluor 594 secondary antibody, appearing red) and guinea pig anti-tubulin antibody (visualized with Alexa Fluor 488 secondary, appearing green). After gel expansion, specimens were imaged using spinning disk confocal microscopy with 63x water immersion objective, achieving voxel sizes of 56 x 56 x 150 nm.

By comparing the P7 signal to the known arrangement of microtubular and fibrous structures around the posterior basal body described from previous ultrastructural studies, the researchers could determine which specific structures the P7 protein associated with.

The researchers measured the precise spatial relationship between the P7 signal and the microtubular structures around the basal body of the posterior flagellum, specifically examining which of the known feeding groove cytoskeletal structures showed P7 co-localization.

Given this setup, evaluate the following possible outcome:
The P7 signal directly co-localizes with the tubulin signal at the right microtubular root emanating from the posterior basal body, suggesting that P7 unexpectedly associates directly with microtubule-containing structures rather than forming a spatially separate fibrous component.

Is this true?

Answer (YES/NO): NO